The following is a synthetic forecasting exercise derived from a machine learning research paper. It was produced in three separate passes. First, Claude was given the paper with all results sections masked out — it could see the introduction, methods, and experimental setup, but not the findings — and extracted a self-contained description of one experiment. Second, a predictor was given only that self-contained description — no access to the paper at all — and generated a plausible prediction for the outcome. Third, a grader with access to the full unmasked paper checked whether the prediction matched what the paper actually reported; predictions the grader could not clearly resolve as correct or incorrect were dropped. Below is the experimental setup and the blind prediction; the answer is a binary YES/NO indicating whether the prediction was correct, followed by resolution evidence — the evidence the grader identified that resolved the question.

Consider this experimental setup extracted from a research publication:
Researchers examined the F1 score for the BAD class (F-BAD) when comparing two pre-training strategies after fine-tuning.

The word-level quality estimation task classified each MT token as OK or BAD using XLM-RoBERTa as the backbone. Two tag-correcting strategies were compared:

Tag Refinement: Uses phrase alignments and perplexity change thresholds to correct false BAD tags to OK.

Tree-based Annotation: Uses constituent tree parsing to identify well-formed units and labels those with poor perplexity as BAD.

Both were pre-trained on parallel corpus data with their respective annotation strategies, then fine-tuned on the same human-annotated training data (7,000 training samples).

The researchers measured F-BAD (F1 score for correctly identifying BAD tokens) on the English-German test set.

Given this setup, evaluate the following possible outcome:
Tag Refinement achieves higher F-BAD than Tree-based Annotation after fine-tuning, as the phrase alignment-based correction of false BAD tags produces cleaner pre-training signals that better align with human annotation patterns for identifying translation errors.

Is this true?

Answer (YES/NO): YES